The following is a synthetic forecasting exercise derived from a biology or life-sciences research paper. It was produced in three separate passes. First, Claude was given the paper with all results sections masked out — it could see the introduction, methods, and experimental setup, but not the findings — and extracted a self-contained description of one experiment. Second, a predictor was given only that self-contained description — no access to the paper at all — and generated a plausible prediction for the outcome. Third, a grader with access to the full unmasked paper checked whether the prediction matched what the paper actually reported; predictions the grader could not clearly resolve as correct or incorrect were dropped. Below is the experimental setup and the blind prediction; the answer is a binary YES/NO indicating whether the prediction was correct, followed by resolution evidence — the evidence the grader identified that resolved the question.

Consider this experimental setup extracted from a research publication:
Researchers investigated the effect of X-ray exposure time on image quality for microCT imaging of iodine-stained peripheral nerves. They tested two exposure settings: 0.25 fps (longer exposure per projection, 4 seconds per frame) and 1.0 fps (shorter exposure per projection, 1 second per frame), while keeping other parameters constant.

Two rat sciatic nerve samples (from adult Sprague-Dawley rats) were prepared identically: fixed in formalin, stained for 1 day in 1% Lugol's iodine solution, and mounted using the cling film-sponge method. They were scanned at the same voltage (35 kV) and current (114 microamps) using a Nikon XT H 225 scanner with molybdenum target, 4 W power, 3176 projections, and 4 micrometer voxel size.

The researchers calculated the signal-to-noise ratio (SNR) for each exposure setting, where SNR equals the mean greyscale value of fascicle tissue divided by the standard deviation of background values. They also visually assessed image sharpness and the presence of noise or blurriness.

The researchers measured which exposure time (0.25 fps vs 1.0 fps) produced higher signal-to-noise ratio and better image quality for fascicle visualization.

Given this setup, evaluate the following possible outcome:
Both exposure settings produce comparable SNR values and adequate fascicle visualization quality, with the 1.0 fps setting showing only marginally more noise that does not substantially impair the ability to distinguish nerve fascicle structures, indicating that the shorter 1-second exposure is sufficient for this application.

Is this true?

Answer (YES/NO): NO